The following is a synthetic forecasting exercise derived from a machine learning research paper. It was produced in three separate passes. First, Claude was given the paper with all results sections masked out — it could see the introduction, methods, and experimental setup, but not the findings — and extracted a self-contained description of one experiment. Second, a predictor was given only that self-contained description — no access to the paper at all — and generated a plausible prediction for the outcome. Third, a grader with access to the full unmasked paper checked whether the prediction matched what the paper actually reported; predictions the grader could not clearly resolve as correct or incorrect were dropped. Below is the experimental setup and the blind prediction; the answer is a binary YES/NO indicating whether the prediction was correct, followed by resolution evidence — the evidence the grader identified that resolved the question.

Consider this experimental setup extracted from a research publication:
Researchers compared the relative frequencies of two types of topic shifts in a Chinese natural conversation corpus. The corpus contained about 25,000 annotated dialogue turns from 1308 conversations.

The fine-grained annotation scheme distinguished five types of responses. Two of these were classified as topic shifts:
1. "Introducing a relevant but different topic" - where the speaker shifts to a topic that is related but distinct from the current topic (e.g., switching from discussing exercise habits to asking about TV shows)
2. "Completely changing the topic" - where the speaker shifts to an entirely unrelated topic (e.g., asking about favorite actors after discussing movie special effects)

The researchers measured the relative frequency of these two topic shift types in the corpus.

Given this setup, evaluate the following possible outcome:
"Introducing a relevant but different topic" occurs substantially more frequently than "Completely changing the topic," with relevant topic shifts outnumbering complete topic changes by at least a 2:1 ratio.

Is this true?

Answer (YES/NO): NO